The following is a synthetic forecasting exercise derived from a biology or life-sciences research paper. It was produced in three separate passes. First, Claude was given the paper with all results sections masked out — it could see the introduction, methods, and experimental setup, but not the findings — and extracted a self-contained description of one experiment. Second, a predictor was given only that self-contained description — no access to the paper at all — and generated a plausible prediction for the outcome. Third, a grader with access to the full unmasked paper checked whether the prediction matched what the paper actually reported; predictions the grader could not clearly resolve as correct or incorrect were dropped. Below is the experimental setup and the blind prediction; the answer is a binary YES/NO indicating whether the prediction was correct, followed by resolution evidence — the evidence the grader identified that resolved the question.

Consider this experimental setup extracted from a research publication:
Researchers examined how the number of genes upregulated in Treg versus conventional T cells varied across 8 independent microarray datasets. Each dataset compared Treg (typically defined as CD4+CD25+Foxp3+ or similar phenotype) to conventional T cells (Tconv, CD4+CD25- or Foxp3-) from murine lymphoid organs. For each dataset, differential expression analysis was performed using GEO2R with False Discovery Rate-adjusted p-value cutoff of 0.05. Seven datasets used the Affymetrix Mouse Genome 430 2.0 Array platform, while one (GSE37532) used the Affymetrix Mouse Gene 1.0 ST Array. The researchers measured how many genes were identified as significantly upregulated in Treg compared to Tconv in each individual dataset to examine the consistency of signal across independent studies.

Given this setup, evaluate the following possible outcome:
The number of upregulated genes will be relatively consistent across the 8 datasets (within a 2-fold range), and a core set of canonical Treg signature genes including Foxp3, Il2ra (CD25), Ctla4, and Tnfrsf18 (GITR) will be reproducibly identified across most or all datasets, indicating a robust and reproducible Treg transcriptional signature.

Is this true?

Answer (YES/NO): NO